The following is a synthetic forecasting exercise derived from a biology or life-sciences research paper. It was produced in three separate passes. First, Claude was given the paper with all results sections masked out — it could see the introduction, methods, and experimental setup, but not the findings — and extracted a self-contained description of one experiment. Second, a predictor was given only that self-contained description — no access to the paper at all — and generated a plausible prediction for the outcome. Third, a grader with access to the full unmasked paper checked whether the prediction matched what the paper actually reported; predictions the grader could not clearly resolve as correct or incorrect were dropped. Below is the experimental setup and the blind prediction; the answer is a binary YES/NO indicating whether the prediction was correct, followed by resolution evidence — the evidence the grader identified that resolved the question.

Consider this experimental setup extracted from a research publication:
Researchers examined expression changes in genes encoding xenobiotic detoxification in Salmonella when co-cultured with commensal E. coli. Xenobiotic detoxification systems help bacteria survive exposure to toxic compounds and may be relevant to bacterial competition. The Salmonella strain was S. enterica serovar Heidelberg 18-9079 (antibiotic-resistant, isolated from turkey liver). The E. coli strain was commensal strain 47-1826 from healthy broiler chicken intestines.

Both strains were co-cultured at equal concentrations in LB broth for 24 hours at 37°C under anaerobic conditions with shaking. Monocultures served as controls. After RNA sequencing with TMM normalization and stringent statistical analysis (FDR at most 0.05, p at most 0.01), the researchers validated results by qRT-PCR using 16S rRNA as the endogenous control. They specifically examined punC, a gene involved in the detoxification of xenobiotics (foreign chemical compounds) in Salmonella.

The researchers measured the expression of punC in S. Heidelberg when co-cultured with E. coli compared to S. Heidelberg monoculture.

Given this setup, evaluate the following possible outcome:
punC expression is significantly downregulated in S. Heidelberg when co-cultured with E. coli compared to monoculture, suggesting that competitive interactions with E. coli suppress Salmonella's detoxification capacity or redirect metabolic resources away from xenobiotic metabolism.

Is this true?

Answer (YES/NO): YES